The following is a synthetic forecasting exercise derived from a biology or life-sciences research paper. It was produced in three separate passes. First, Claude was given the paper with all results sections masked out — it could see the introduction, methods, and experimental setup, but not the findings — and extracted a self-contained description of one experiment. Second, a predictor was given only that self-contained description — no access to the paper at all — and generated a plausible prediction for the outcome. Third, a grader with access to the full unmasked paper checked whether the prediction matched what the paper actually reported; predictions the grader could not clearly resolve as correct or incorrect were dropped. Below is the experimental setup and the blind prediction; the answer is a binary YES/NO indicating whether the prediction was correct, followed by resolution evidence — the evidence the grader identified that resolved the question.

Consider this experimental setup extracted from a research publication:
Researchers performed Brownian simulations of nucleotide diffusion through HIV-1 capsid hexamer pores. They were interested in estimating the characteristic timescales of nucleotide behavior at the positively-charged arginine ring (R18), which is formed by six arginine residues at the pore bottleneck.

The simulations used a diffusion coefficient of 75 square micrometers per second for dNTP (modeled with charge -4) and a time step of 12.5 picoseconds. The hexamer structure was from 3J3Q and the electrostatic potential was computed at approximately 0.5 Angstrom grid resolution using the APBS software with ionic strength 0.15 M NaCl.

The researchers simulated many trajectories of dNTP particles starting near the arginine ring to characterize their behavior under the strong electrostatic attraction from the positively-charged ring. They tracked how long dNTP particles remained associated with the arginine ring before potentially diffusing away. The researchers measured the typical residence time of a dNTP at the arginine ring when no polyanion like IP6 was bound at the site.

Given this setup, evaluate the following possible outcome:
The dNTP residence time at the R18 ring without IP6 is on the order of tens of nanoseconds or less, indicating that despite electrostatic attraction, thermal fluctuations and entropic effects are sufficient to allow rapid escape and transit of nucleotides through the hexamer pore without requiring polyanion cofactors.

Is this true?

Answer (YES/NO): NO